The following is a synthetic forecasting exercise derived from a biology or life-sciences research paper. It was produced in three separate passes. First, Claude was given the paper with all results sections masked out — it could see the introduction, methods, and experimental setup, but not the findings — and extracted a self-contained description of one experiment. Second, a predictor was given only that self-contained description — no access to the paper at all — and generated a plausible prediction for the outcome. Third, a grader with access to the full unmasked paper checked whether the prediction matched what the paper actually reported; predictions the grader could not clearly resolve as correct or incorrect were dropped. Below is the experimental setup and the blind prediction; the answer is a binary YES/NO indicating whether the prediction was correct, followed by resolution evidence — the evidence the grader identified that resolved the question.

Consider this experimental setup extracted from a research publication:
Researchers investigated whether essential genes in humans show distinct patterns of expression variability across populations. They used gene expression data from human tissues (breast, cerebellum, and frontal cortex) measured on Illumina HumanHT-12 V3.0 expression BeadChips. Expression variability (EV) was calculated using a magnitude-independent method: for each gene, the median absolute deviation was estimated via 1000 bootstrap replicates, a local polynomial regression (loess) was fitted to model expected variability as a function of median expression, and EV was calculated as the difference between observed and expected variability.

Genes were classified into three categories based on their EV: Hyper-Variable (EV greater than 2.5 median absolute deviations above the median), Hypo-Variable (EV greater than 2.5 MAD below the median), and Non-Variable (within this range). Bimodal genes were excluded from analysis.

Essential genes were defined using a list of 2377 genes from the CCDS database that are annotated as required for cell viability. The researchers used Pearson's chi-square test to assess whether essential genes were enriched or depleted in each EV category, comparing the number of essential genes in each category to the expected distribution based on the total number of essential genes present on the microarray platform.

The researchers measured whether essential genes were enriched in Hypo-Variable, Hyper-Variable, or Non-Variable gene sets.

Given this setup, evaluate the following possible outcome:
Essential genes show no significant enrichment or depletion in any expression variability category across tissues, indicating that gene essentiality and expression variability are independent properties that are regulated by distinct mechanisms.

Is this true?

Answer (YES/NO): NO